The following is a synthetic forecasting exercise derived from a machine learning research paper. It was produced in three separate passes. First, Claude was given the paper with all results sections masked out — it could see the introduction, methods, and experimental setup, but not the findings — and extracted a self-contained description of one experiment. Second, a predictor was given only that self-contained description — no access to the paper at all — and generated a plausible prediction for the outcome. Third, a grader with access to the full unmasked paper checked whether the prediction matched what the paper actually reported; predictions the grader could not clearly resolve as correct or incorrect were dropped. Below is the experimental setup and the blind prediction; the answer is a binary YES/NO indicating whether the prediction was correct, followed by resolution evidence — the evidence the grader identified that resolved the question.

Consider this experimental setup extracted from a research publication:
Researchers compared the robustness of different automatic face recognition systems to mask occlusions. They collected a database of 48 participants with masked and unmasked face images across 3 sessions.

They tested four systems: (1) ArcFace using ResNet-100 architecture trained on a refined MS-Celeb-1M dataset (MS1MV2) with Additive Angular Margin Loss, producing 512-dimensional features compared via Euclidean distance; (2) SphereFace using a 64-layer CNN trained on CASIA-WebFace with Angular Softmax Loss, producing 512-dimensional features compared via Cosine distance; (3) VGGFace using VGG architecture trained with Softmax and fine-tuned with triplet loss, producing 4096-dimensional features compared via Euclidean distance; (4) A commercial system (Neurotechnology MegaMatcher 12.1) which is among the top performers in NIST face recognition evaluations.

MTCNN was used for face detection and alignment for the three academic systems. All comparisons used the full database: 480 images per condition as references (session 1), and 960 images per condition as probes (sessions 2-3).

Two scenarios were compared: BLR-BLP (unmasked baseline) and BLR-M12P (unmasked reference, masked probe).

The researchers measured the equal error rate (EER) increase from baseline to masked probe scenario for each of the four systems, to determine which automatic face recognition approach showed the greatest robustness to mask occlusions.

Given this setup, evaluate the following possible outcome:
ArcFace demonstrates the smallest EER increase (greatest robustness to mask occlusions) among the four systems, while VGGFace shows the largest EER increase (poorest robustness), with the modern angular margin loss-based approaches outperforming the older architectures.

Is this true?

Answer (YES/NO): NO